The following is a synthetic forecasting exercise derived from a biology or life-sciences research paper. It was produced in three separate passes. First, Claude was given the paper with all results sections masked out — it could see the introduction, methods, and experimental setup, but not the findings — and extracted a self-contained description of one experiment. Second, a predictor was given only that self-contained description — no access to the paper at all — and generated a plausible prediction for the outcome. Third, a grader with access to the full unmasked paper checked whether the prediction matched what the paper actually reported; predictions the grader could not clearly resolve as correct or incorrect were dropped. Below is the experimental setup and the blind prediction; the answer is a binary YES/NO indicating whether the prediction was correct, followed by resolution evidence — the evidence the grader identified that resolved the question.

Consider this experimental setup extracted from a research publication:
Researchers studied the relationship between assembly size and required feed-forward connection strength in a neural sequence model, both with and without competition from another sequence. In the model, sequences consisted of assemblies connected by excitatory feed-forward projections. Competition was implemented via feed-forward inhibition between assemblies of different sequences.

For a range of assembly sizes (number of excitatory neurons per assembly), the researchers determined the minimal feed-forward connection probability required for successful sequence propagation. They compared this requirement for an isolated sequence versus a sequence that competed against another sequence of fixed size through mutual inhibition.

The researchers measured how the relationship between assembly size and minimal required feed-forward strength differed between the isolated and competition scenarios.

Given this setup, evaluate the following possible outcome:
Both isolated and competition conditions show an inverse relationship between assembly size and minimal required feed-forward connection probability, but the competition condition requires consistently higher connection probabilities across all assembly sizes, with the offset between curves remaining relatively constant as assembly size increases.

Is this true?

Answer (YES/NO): NO